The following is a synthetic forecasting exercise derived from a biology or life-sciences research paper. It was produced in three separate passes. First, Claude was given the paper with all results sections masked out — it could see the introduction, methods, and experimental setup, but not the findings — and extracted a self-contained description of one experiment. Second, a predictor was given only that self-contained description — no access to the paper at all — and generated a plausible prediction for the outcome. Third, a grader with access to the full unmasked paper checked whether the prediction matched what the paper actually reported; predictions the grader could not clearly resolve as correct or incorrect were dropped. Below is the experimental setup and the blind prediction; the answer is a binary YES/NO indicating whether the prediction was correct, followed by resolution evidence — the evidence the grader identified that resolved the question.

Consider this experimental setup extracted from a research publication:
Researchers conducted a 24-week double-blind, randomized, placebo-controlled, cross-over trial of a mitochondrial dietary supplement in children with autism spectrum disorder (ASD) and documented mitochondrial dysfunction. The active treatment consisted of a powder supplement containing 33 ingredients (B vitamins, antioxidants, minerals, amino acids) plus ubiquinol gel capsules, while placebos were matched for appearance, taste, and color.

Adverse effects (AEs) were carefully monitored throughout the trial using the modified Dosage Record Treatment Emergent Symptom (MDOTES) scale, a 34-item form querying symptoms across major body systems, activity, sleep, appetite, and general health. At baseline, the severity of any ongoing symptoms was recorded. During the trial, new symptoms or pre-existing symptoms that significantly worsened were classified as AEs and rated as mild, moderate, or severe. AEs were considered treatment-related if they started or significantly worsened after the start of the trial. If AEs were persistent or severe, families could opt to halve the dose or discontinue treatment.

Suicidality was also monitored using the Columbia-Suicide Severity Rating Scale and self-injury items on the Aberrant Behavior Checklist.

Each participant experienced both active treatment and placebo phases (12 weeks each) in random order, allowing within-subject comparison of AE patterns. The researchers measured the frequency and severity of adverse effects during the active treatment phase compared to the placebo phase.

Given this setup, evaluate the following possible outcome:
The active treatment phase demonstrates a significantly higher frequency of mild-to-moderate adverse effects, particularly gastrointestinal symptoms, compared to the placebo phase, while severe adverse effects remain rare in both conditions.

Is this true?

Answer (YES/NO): NO